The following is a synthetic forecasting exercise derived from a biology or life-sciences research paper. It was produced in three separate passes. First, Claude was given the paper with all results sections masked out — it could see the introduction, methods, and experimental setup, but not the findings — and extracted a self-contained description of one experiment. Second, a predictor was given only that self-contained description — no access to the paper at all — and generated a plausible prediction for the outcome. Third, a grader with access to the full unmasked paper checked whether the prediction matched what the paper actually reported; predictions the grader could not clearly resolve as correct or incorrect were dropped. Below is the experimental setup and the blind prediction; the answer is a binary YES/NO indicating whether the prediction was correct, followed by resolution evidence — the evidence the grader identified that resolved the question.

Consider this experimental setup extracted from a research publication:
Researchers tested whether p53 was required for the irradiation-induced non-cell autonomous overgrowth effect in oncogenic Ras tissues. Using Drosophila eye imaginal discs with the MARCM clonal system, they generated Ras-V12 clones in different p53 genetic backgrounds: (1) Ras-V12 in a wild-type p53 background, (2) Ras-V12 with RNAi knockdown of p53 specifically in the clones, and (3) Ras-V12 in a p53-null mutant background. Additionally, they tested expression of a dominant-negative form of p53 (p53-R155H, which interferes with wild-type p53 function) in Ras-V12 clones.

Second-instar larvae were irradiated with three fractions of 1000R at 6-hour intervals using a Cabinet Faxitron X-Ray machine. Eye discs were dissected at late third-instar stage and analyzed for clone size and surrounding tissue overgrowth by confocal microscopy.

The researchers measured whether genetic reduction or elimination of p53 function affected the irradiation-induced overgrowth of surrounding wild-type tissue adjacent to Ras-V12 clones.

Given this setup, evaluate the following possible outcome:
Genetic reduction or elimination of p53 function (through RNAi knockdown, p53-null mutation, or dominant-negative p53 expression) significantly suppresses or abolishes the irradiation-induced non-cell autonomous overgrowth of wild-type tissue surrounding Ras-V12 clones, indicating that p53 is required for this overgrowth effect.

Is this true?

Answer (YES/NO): YES